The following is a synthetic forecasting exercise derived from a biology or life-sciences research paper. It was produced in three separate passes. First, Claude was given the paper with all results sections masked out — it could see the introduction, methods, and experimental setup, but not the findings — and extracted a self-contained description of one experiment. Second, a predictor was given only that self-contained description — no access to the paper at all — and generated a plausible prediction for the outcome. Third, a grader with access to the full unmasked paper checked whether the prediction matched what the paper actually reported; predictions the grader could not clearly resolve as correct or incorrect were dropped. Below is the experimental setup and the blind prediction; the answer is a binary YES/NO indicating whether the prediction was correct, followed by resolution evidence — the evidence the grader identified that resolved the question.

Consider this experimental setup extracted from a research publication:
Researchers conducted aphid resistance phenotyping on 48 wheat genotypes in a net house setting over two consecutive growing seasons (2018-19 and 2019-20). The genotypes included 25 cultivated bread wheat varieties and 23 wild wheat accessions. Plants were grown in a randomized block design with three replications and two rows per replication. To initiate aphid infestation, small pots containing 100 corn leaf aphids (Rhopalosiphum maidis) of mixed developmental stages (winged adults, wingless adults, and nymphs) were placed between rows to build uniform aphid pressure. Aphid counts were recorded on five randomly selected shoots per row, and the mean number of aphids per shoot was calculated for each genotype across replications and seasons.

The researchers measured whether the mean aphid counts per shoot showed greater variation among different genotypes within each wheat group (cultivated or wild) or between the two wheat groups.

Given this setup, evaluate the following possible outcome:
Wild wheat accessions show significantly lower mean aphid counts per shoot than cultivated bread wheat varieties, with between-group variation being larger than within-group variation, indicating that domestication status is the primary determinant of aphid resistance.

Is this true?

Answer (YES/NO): NO